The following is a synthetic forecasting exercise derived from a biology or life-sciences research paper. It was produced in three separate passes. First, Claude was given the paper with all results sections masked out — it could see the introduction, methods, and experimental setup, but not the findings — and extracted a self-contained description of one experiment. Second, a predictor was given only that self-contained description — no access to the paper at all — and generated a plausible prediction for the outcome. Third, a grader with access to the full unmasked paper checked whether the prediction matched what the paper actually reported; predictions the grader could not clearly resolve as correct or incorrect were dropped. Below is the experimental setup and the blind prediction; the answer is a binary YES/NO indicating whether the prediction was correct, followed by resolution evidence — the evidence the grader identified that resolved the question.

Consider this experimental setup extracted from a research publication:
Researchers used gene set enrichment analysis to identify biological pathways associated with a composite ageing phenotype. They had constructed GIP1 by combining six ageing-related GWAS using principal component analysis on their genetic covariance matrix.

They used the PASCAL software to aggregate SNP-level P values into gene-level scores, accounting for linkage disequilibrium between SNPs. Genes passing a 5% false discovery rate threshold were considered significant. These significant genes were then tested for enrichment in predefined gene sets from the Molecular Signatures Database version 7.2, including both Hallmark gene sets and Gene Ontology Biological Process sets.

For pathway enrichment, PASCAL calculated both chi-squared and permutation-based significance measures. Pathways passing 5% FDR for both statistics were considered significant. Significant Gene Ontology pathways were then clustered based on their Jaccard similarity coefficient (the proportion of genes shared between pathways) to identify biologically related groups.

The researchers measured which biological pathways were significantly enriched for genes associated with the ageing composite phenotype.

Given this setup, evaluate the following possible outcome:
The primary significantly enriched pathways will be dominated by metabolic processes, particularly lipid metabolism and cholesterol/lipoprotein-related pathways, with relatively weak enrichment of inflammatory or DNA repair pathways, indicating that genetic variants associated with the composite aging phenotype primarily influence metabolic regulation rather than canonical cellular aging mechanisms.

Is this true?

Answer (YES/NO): NO